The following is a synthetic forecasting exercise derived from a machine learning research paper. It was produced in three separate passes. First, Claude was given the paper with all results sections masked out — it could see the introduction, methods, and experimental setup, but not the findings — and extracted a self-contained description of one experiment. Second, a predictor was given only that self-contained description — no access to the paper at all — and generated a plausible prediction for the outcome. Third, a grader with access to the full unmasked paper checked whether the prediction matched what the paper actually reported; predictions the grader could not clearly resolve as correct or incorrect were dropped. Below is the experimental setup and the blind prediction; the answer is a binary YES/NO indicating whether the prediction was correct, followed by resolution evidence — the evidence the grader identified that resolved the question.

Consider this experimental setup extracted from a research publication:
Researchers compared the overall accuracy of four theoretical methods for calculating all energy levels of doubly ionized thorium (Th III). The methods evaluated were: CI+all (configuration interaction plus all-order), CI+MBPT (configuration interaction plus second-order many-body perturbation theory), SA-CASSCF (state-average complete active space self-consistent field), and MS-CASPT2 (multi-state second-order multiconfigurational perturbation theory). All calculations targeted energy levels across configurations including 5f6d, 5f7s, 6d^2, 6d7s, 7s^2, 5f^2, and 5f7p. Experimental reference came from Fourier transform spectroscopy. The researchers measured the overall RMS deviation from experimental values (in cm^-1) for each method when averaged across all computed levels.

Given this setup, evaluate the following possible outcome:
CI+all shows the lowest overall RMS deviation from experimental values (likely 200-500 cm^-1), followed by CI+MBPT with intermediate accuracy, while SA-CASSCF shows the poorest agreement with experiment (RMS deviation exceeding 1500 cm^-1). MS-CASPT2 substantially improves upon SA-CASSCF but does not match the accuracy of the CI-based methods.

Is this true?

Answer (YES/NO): NO